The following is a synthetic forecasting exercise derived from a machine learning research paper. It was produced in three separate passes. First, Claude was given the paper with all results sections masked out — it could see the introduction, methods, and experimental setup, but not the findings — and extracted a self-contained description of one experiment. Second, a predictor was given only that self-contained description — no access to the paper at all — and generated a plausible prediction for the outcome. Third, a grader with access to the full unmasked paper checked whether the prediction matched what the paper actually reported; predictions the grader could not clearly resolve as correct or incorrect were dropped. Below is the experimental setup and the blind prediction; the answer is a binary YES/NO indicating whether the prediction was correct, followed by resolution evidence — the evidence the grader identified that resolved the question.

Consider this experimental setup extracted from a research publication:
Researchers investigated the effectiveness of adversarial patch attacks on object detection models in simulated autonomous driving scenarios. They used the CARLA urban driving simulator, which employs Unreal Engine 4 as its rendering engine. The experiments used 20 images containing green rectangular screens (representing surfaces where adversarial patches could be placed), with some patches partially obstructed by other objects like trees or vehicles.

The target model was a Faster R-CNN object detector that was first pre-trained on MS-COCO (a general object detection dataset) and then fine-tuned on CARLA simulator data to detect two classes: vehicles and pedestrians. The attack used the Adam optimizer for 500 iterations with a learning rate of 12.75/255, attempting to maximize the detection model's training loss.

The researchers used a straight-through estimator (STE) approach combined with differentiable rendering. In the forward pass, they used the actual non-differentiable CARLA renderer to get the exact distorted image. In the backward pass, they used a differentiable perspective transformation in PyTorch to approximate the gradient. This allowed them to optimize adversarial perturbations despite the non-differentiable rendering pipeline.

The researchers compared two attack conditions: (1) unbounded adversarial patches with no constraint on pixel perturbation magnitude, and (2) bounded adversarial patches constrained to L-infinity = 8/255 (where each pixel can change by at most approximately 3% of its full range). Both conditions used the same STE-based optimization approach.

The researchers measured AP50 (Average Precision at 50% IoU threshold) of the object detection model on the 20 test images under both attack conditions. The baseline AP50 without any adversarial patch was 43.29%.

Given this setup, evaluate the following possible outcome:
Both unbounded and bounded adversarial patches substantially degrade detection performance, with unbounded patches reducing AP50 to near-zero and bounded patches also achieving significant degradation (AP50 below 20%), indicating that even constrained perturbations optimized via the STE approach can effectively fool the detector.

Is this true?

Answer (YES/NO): YES